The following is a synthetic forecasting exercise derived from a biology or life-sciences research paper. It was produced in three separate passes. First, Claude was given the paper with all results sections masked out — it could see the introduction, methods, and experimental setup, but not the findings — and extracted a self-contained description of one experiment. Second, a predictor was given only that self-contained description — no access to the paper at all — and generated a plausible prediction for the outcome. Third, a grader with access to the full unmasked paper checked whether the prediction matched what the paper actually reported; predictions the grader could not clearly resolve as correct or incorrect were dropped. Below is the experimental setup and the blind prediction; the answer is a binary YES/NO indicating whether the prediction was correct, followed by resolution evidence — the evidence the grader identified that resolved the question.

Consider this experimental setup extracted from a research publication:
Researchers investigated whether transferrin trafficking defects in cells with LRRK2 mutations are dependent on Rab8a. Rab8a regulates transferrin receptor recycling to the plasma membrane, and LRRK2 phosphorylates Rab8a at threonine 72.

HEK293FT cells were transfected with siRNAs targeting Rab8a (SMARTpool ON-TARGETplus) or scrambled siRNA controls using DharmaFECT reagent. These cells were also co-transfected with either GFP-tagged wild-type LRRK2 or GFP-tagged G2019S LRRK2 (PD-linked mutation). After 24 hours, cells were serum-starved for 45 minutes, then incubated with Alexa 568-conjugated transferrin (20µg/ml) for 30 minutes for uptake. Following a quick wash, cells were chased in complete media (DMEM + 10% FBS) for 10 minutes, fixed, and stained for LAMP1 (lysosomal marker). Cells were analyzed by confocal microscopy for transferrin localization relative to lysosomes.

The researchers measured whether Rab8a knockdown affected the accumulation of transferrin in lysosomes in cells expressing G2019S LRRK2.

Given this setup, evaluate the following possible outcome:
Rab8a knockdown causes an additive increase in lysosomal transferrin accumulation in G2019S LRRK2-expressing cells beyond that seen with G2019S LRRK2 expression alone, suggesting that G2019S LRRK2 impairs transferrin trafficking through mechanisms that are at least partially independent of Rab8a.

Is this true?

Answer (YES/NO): NO